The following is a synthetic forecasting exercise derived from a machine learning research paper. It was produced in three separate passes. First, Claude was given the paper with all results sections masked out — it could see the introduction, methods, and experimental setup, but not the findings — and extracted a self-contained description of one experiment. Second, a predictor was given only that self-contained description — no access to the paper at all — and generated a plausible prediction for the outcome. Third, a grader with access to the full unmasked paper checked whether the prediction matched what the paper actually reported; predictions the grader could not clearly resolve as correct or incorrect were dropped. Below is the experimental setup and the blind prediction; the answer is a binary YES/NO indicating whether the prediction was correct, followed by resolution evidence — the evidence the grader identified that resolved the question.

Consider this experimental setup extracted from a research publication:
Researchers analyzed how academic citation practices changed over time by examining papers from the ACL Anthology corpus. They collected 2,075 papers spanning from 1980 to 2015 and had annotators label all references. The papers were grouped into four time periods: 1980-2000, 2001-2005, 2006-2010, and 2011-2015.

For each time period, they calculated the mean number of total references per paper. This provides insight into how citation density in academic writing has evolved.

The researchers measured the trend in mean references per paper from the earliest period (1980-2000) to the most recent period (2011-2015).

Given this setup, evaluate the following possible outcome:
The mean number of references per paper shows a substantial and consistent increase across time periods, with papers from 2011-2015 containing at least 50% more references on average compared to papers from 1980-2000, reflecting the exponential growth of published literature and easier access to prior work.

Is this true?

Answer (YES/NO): YES